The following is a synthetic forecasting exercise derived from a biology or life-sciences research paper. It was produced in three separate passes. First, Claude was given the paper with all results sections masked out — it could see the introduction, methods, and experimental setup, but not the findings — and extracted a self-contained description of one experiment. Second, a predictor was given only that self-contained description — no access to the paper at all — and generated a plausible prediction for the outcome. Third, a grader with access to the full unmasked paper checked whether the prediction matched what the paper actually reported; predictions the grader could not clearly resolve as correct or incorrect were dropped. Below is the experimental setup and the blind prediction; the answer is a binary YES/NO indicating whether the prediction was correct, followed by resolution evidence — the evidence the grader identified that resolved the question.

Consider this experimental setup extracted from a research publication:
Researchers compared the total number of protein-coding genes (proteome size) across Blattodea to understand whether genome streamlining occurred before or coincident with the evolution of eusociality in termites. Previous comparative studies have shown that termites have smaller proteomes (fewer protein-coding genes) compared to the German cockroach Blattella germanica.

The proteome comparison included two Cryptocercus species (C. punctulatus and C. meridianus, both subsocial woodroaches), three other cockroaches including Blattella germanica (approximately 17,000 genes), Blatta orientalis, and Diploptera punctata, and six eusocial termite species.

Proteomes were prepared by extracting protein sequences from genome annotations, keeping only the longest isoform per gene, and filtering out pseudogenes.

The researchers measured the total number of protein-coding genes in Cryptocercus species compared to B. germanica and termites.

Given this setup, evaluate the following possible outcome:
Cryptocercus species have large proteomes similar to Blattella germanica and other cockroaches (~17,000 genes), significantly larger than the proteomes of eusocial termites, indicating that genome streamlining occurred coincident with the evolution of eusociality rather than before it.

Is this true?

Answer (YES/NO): NO